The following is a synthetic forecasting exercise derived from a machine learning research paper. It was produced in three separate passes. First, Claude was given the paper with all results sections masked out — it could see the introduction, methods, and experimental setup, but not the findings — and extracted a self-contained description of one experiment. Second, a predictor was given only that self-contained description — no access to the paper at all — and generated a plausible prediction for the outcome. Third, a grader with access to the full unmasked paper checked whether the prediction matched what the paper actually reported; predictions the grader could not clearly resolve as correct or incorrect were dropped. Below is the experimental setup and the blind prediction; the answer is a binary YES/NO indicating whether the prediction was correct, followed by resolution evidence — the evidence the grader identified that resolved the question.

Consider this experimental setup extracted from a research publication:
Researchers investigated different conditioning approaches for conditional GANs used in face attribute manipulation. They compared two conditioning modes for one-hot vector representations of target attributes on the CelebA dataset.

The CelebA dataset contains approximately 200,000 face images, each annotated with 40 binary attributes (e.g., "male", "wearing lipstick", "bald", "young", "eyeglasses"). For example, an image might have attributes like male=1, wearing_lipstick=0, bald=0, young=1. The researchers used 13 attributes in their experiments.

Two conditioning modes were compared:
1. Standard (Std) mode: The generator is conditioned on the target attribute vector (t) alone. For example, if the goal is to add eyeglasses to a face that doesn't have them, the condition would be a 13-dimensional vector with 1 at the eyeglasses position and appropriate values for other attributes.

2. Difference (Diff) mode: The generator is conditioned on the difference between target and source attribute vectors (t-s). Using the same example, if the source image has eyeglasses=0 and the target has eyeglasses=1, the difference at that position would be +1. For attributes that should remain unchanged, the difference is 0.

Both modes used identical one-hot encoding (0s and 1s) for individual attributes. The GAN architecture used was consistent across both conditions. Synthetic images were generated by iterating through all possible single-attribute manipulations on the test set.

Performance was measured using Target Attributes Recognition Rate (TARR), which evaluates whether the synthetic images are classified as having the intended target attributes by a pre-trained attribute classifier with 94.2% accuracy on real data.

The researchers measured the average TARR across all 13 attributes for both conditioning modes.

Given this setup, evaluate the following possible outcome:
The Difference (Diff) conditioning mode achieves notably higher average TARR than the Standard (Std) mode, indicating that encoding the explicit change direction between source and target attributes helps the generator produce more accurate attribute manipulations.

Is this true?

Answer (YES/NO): YES